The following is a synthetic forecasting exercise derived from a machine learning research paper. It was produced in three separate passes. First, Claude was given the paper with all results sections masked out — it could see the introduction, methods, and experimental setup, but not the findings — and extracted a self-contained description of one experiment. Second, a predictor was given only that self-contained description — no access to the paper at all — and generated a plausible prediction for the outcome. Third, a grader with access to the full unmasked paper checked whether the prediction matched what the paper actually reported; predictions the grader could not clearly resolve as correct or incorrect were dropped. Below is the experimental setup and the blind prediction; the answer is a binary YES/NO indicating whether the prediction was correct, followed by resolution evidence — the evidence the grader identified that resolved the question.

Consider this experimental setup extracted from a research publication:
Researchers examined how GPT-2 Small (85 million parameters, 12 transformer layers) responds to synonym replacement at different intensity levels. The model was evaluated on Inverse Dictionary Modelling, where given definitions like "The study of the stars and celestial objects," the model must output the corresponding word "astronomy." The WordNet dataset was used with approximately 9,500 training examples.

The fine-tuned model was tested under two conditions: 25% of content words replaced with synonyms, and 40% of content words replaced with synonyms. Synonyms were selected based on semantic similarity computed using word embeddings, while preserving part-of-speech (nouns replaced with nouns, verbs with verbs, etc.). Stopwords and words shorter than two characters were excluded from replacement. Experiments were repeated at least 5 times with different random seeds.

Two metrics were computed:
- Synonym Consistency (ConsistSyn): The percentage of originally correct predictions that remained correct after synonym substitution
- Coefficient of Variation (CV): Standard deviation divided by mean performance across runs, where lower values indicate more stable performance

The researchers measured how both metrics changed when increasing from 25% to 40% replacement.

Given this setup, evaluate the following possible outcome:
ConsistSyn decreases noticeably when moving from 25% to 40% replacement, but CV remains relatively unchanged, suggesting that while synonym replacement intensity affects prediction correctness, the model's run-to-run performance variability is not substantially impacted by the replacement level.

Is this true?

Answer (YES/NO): NO